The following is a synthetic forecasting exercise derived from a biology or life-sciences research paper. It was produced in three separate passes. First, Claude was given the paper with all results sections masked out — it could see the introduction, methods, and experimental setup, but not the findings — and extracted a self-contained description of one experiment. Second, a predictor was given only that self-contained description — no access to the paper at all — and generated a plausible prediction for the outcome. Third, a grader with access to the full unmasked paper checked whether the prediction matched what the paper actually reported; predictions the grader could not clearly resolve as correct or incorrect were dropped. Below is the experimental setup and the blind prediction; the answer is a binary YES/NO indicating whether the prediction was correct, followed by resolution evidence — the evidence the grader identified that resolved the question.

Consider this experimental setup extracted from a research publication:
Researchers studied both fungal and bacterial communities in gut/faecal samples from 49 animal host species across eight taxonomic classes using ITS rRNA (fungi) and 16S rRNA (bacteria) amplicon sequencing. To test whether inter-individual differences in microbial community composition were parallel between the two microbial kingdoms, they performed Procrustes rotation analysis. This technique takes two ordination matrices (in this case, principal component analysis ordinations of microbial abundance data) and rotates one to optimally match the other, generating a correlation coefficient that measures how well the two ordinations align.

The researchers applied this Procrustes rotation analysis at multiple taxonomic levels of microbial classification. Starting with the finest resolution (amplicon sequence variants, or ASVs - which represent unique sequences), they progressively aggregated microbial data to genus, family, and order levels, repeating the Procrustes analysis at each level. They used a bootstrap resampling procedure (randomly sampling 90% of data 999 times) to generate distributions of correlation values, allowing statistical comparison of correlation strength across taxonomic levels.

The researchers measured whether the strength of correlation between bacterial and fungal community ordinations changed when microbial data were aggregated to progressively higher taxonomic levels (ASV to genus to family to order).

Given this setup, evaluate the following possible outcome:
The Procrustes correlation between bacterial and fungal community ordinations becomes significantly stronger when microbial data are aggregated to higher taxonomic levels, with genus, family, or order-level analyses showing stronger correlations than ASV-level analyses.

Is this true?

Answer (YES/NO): YES